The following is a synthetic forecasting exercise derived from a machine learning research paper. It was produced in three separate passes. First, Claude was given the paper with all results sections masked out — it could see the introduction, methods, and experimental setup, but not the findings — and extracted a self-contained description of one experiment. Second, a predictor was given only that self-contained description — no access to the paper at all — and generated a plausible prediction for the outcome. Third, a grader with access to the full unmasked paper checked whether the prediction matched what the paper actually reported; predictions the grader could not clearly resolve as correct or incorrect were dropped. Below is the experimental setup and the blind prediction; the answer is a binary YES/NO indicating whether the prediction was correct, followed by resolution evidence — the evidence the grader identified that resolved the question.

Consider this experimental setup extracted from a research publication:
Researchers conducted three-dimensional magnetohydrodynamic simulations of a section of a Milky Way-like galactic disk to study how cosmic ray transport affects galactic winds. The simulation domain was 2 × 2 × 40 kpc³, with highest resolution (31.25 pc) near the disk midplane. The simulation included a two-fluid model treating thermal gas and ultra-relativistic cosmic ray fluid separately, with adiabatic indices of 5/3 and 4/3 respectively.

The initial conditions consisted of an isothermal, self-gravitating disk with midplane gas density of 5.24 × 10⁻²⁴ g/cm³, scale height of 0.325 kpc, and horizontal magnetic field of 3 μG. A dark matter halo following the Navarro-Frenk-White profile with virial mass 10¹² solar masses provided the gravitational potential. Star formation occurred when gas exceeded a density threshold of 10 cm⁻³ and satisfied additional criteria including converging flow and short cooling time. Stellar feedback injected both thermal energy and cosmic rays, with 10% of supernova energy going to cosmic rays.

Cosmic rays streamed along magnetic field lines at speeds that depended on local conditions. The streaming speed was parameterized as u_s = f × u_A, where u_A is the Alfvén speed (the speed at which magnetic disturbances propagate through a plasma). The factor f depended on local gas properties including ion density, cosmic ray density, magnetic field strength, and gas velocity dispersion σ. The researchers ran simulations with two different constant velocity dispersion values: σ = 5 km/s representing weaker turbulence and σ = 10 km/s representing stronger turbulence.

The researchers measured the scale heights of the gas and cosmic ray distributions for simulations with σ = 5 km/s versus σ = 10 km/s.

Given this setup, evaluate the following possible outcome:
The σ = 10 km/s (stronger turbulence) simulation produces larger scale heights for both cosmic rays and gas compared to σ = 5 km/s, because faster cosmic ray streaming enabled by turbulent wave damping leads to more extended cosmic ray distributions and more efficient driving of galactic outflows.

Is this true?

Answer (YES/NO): YES